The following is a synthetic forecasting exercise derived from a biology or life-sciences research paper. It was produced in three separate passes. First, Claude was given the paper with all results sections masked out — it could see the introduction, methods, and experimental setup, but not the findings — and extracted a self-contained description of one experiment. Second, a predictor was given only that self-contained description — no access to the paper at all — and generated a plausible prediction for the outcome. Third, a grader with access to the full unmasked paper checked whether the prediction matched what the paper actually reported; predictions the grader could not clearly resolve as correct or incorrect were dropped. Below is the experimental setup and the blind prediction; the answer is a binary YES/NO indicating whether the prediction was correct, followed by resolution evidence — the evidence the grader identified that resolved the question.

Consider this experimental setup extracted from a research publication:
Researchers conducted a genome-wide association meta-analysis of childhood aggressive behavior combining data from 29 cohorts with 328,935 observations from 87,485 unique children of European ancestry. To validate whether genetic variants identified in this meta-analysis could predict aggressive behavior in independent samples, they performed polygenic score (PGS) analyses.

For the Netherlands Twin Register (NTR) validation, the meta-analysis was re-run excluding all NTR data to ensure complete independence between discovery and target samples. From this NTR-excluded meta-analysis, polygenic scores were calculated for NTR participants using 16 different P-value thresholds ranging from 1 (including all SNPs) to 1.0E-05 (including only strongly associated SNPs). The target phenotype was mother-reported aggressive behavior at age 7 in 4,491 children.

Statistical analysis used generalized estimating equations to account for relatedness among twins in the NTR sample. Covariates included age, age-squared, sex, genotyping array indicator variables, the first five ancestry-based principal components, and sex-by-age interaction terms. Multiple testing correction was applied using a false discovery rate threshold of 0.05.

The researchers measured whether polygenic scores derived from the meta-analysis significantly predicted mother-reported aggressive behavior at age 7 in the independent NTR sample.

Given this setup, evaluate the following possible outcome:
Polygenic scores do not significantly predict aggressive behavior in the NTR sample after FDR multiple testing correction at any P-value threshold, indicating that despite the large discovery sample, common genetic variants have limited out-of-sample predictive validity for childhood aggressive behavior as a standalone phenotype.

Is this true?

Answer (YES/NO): NO